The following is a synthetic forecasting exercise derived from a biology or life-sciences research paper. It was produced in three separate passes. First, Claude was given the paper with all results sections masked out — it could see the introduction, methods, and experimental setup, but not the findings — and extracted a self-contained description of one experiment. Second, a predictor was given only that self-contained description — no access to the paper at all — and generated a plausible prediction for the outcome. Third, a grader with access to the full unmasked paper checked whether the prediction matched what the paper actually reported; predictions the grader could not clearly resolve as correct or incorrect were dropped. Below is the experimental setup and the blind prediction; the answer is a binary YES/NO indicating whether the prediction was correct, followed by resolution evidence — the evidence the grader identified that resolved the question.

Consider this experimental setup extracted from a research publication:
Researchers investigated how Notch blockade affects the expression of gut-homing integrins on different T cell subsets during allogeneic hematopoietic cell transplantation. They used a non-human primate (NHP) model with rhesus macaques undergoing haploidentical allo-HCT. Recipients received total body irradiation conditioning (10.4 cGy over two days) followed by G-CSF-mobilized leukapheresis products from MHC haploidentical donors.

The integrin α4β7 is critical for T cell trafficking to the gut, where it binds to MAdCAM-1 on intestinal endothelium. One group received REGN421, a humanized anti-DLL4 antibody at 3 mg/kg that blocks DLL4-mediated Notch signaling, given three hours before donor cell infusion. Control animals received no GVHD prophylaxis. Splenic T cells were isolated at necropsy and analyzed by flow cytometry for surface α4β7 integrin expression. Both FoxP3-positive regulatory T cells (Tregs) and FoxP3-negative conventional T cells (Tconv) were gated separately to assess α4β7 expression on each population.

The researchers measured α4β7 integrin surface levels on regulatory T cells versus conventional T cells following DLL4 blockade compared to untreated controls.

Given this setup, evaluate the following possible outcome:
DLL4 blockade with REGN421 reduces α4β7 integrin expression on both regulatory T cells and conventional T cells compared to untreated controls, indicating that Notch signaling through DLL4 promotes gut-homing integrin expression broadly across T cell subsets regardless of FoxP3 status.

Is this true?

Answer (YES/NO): NO